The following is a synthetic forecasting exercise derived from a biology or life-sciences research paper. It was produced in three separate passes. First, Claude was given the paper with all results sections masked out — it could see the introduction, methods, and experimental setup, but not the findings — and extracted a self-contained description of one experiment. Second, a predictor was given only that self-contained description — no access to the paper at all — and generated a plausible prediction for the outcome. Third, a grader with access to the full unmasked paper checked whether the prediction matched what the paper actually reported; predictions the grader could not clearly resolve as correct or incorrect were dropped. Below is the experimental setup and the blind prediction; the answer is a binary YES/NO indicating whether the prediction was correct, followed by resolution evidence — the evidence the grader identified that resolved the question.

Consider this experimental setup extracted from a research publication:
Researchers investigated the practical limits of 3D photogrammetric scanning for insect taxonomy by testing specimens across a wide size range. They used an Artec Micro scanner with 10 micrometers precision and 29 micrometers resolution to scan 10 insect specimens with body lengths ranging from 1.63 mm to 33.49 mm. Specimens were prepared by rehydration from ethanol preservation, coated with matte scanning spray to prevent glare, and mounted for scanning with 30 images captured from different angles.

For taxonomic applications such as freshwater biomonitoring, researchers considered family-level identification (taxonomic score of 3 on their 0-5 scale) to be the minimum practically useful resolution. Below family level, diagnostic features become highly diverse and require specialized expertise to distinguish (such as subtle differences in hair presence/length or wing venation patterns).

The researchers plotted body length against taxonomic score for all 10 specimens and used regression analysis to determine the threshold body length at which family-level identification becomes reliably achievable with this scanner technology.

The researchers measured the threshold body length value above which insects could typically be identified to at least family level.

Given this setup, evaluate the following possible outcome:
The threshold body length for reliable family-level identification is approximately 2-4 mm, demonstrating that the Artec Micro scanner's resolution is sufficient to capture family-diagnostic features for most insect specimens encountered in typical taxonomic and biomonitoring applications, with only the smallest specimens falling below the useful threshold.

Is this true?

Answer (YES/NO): NO